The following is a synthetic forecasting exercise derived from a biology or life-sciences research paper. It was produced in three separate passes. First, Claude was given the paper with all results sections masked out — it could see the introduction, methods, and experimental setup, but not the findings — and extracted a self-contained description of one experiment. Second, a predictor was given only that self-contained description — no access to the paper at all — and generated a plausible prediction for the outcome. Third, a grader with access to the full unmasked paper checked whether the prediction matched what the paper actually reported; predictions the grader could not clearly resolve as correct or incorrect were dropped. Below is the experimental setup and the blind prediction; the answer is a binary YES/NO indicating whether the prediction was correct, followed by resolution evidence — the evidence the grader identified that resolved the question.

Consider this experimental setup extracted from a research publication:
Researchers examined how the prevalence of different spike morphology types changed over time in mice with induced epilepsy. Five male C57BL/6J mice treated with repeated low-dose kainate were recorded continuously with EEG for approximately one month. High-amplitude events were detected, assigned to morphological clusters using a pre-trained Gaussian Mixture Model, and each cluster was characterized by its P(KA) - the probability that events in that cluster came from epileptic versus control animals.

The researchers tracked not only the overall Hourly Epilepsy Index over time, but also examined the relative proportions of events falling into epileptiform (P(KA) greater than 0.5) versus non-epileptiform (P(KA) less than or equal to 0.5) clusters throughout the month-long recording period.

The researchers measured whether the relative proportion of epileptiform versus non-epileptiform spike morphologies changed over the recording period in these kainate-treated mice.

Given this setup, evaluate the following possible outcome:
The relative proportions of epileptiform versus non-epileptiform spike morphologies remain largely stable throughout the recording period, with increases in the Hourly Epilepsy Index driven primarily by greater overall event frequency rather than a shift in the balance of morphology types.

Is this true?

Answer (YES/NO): NO